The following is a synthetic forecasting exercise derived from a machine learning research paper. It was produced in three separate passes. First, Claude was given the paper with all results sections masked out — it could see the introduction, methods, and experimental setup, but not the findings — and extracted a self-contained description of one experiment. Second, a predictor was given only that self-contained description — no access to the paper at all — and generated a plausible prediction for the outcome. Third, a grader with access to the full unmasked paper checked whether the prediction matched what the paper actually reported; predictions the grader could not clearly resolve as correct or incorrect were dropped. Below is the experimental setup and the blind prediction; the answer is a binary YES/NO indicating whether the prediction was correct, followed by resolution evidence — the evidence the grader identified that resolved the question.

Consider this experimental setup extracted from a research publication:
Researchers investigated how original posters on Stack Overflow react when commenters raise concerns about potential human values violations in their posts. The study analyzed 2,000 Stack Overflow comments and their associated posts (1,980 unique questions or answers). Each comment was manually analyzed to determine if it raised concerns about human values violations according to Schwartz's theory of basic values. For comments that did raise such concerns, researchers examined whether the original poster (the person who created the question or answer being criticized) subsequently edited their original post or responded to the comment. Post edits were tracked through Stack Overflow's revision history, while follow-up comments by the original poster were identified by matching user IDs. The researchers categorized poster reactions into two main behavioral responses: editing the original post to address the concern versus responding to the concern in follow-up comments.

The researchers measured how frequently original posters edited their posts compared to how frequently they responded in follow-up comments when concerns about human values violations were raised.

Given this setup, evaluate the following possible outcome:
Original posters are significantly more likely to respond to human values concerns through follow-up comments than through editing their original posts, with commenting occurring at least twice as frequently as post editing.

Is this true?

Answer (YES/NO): YES